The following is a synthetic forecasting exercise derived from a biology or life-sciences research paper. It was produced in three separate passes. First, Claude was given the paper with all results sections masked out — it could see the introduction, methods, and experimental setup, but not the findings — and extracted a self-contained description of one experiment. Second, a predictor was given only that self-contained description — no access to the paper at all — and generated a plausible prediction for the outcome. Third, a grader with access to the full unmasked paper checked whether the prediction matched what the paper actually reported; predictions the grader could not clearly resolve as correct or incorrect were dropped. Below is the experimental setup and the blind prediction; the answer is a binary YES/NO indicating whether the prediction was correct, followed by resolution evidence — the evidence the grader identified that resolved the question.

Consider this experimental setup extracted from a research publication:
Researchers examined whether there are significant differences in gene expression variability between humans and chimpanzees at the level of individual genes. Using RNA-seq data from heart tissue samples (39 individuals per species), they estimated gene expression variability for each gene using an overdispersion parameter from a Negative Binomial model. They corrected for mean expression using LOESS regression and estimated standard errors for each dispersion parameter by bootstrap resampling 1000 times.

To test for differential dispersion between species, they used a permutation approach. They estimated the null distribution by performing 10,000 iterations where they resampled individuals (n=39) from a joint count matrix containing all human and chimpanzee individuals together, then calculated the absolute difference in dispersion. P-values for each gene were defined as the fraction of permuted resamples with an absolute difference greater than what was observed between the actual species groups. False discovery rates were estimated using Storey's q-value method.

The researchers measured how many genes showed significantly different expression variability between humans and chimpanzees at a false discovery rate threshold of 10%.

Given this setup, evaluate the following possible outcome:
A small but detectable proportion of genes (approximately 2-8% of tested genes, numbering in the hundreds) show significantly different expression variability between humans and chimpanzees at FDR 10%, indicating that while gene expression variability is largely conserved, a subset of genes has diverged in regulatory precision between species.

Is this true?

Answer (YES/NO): NO